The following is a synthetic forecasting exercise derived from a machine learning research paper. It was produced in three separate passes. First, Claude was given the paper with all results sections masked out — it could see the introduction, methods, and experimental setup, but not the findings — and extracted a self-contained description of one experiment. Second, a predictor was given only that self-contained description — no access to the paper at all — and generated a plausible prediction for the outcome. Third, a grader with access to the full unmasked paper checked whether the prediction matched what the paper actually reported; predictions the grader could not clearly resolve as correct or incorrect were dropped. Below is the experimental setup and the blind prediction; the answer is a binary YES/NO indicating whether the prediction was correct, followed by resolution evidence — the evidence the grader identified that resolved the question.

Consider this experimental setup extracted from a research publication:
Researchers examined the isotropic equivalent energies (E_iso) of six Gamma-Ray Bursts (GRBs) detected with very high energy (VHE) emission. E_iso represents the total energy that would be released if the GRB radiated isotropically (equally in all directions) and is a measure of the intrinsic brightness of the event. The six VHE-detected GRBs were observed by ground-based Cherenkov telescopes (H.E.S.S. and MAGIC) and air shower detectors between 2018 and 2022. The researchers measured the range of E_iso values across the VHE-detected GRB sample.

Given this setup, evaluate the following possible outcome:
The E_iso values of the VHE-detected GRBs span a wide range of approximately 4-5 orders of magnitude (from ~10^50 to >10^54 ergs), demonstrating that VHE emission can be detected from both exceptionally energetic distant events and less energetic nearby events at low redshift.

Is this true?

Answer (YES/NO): YES